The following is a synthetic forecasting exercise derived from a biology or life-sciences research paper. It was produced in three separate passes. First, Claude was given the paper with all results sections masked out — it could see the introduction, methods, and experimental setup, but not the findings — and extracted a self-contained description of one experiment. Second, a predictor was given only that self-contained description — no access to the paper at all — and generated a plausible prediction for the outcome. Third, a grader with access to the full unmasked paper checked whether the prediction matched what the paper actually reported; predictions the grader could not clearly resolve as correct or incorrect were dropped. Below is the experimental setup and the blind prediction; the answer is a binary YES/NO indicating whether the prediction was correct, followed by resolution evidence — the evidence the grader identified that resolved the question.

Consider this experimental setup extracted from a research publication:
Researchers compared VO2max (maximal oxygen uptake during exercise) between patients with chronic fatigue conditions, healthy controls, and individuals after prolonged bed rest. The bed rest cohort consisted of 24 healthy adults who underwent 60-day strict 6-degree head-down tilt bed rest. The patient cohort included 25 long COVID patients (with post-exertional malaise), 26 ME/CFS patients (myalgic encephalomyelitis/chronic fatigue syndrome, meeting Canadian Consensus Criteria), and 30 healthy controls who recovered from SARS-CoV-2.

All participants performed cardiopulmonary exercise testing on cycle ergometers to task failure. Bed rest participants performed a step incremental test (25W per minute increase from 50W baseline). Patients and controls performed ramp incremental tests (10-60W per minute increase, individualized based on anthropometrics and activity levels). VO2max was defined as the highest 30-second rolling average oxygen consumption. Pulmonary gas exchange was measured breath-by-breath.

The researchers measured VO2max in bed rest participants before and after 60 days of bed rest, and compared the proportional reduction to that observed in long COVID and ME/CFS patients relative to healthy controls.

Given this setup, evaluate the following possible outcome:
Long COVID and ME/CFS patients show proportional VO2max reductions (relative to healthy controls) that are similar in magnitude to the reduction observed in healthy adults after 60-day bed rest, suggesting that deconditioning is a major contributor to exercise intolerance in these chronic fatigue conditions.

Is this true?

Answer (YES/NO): NO